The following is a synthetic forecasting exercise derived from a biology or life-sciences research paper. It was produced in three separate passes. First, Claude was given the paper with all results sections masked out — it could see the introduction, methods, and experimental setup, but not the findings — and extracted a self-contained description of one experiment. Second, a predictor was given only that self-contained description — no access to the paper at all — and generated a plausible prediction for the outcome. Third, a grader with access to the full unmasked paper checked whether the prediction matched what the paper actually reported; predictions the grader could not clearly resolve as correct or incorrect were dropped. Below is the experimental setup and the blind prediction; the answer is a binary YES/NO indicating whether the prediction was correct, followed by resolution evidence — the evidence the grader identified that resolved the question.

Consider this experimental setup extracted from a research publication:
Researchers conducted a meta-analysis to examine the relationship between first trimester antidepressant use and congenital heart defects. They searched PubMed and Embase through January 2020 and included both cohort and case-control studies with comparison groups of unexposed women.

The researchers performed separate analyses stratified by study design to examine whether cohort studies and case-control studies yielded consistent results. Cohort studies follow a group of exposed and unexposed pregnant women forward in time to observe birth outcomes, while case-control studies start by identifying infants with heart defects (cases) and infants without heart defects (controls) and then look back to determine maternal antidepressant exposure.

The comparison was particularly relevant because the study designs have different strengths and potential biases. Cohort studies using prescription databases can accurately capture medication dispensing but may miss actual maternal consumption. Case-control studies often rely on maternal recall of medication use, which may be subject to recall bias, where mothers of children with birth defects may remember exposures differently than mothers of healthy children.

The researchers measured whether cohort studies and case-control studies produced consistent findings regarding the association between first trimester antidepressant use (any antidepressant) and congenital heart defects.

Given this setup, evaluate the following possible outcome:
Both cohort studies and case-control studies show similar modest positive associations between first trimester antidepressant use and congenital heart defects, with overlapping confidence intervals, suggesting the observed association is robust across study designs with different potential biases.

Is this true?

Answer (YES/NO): YES